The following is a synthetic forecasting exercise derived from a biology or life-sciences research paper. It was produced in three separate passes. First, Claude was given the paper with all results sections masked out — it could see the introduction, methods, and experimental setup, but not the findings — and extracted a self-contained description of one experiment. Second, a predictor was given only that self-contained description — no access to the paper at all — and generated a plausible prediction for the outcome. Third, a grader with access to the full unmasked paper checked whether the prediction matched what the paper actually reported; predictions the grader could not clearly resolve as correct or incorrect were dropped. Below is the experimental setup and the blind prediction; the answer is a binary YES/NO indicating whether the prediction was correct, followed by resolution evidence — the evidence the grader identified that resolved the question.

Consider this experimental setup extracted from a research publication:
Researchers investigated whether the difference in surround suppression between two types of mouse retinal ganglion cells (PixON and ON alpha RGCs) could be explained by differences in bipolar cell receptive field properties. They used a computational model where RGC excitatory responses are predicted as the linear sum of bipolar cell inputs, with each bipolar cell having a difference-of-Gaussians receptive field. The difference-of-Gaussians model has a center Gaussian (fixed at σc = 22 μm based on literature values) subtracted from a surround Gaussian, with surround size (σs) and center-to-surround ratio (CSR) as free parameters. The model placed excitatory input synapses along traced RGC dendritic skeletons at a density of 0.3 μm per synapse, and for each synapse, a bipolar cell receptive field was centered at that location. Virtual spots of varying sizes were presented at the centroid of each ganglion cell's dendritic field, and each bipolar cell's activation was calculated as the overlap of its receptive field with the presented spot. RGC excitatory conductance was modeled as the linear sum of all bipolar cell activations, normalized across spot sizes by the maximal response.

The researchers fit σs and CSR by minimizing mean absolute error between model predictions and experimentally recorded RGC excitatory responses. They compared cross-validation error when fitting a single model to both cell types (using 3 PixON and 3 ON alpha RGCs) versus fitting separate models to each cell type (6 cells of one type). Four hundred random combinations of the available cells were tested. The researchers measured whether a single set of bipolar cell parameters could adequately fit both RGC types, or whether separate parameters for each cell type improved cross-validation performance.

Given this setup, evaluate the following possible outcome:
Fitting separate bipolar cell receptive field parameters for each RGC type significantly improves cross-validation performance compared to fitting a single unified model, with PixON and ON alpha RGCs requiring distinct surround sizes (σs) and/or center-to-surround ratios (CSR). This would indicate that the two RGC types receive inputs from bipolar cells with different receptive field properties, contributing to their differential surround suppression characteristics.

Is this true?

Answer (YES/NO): YES